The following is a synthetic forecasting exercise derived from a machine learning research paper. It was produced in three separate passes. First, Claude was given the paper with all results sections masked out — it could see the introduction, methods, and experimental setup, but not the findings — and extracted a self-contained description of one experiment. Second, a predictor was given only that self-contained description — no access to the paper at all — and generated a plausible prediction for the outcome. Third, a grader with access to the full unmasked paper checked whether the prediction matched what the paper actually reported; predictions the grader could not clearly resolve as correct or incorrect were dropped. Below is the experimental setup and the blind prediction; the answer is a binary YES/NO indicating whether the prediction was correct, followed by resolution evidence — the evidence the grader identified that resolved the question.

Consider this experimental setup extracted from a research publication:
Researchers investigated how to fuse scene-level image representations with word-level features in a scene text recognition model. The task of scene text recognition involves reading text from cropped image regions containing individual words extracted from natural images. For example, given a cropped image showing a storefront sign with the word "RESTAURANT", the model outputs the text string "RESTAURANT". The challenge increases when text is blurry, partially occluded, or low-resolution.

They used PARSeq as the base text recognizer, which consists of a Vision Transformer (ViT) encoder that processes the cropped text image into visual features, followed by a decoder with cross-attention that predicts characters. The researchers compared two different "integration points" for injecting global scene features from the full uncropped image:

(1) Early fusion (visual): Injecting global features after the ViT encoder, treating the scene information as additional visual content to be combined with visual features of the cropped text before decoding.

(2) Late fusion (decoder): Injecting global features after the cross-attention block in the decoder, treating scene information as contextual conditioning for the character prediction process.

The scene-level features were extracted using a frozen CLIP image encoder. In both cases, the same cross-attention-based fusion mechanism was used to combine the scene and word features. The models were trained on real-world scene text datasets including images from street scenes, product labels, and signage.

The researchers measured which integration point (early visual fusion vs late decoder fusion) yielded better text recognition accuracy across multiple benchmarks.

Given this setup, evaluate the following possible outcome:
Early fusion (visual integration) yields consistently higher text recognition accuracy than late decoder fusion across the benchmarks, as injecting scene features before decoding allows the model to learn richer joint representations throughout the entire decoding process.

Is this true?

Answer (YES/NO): NO